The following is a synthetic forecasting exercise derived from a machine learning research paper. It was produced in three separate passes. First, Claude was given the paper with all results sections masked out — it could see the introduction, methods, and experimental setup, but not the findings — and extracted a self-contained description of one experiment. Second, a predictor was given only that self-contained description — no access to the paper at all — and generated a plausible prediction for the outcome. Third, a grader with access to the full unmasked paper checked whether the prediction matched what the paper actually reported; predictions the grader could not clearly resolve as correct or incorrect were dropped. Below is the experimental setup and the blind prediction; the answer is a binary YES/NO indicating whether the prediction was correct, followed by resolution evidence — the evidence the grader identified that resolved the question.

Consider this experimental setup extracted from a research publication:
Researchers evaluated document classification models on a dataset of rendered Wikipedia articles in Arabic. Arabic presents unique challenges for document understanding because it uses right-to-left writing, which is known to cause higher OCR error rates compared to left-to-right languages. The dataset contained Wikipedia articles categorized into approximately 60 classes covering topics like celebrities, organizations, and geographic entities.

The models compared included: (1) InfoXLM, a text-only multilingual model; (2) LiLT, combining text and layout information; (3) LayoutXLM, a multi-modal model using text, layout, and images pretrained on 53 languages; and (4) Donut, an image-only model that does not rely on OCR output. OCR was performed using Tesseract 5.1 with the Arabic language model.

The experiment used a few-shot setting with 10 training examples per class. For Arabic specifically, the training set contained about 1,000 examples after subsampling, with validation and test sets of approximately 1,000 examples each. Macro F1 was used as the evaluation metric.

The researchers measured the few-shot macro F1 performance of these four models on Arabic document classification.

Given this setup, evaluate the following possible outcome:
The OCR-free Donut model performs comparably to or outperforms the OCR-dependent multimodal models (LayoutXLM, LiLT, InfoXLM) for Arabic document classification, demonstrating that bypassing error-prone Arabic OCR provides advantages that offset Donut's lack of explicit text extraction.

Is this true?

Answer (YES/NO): NO